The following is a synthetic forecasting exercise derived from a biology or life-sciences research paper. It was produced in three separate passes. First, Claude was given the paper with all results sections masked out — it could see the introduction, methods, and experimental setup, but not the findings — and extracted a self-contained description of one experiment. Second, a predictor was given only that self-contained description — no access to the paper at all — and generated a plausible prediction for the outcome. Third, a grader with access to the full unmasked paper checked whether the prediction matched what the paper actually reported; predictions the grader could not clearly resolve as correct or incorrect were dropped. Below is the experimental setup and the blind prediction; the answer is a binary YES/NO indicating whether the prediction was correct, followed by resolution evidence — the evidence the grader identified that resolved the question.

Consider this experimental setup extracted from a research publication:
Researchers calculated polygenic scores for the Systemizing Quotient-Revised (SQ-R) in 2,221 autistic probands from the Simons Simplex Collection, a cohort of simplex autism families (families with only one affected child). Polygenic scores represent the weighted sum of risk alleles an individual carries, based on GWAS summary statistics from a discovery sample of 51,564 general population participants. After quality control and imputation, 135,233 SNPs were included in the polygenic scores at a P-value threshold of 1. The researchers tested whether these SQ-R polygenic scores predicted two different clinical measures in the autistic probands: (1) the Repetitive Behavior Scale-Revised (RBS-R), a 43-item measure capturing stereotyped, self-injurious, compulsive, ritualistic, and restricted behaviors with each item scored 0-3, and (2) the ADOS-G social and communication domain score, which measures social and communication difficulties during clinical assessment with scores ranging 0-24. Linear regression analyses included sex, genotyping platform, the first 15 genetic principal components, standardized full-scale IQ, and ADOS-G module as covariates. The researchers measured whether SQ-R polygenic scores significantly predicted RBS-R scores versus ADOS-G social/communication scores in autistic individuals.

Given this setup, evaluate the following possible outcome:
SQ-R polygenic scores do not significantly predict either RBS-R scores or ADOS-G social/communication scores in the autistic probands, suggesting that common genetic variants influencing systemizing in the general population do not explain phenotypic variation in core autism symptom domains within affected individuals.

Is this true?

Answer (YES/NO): NO